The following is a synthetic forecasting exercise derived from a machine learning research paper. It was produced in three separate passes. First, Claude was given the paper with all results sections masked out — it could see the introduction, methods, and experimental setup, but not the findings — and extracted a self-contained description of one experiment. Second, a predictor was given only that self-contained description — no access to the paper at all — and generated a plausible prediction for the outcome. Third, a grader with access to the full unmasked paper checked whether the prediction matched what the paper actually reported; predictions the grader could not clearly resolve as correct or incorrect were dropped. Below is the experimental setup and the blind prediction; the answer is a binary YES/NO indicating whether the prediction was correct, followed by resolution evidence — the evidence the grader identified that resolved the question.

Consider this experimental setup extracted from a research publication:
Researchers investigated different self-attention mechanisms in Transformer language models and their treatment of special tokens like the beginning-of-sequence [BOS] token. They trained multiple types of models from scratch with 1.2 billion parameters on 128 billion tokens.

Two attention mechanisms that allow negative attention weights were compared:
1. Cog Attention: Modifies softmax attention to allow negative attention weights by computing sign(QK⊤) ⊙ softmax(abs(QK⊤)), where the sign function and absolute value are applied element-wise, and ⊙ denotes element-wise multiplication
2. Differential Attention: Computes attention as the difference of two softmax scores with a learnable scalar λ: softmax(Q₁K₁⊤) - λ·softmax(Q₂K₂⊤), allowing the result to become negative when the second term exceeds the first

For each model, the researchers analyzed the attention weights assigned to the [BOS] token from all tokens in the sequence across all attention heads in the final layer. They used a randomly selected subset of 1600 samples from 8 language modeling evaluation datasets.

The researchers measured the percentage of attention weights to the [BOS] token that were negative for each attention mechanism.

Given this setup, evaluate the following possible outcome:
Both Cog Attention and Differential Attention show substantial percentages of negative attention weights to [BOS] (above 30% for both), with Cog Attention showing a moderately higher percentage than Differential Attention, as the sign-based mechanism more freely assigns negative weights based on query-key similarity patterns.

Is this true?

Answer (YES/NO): YES